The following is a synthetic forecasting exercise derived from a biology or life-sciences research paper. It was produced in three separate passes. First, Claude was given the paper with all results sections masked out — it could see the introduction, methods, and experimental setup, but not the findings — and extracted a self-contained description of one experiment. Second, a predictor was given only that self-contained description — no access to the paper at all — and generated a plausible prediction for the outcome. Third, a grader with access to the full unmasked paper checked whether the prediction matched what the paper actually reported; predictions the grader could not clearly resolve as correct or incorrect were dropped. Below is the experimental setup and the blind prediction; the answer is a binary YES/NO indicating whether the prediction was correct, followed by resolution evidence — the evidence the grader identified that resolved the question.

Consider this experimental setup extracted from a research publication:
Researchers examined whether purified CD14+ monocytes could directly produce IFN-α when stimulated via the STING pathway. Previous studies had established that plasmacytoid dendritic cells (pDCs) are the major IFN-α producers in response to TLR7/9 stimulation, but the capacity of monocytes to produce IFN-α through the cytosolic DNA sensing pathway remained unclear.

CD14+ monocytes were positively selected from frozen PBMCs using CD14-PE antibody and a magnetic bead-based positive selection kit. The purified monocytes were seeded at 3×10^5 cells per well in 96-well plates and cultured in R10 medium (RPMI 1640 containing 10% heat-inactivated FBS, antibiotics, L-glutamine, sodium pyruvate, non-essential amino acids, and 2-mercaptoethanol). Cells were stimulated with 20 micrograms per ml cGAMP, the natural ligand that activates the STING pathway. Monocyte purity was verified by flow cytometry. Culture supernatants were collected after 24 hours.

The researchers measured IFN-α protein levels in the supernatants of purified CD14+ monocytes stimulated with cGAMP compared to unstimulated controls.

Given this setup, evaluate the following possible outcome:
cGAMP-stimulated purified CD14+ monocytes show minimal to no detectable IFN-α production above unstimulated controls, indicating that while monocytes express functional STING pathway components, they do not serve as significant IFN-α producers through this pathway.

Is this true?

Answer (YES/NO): NO